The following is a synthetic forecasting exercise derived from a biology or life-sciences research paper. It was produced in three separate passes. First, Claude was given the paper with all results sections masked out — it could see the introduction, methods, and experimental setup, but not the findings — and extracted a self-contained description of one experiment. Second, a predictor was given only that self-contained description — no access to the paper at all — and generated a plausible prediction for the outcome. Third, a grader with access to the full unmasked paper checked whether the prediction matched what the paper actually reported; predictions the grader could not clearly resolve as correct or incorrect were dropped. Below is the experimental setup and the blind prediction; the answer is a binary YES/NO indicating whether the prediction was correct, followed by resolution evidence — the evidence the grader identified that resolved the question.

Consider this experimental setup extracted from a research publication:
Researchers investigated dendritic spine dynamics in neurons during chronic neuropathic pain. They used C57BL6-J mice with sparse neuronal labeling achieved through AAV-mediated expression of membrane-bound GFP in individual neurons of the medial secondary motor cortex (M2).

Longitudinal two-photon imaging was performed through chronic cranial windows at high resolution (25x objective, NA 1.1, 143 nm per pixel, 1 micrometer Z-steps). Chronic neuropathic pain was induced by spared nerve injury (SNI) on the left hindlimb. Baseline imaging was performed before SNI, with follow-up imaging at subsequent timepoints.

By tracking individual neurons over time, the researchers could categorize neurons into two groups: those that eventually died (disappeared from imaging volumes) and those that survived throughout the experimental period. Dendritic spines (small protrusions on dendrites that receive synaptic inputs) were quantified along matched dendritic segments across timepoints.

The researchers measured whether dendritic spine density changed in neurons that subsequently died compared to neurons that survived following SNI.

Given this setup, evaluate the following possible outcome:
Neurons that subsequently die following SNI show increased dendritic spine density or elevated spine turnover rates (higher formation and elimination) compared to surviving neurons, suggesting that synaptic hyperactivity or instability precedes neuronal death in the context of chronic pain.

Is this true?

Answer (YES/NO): NO